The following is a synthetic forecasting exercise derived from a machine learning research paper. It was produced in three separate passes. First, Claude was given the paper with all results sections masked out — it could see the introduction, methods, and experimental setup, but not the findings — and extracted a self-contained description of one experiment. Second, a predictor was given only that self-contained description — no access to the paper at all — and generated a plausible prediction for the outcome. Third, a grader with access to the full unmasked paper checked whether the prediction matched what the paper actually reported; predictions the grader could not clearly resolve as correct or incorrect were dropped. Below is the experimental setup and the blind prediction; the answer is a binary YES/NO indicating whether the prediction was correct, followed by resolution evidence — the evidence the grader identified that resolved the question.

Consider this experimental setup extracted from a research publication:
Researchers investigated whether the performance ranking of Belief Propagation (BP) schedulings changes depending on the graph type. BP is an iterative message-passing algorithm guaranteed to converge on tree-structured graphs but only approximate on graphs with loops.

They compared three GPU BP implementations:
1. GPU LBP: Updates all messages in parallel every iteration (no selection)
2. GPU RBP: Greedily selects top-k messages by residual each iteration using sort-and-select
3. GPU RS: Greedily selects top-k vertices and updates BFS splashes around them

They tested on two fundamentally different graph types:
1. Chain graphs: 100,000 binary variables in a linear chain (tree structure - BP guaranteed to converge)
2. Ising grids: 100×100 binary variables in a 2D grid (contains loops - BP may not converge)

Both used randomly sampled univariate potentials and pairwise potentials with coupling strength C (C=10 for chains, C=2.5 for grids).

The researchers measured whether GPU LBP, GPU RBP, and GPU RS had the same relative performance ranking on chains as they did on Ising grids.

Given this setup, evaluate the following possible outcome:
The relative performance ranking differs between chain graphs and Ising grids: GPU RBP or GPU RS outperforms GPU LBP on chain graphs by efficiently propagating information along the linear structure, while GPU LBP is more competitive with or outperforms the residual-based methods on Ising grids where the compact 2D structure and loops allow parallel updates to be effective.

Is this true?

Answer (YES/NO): NO